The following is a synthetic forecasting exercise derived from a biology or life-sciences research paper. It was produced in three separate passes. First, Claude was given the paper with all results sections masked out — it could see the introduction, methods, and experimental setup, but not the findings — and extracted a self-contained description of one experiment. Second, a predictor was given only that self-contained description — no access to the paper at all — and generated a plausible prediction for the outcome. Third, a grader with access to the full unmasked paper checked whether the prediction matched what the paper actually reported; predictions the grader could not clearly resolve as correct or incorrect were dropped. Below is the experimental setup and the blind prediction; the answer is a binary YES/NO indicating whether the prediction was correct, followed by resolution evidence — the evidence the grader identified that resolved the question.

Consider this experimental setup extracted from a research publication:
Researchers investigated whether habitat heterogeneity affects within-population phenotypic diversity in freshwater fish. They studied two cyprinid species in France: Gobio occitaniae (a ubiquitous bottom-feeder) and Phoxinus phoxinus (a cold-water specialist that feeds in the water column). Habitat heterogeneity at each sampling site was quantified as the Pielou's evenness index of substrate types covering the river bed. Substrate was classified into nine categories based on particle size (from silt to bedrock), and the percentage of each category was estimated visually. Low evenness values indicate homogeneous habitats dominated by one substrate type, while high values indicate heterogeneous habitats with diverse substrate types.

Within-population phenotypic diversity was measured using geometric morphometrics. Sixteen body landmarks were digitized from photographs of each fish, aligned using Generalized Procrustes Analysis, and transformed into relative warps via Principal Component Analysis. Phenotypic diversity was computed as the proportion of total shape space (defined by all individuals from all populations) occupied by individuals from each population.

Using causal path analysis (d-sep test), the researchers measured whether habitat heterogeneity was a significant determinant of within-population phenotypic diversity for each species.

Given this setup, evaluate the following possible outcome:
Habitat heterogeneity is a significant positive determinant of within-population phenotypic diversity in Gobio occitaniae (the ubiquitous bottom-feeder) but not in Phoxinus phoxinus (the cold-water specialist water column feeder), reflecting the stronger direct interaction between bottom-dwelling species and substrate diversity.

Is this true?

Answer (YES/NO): NO